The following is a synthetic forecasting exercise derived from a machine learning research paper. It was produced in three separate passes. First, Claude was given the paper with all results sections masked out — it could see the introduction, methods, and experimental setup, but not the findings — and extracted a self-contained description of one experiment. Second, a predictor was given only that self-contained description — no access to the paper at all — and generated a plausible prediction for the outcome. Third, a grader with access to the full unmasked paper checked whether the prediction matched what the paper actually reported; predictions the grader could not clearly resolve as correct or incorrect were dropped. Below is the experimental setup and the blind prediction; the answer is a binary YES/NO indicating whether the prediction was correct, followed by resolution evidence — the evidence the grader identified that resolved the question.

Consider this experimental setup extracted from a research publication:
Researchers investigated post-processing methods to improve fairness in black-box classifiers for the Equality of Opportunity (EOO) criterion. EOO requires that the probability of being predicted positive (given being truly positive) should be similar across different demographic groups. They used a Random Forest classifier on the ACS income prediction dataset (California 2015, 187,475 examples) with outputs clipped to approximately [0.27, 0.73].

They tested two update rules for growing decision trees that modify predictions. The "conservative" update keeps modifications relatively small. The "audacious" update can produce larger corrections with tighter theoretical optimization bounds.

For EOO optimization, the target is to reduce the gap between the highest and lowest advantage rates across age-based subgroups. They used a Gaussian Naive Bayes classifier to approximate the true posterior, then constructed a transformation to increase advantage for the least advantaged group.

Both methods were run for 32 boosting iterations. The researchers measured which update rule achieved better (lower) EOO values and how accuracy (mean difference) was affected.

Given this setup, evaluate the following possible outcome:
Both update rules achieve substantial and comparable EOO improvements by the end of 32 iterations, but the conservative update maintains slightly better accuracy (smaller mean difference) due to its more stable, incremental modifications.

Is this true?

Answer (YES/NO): NO